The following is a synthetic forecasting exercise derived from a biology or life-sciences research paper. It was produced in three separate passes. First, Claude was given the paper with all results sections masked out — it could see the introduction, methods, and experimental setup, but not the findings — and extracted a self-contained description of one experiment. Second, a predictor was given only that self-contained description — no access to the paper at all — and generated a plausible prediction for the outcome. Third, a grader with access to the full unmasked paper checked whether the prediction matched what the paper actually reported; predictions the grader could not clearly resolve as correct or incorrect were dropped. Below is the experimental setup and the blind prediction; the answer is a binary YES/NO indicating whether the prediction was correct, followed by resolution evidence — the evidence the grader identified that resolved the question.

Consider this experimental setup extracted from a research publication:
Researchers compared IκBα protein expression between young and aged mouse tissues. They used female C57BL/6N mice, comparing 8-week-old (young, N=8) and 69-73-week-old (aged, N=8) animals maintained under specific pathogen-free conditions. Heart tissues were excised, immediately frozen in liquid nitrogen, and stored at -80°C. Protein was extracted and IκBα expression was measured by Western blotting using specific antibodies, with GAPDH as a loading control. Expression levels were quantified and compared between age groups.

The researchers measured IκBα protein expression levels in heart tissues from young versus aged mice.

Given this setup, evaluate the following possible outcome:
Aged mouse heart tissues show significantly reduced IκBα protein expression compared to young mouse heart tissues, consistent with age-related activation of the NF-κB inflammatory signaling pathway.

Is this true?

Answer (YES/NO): YES